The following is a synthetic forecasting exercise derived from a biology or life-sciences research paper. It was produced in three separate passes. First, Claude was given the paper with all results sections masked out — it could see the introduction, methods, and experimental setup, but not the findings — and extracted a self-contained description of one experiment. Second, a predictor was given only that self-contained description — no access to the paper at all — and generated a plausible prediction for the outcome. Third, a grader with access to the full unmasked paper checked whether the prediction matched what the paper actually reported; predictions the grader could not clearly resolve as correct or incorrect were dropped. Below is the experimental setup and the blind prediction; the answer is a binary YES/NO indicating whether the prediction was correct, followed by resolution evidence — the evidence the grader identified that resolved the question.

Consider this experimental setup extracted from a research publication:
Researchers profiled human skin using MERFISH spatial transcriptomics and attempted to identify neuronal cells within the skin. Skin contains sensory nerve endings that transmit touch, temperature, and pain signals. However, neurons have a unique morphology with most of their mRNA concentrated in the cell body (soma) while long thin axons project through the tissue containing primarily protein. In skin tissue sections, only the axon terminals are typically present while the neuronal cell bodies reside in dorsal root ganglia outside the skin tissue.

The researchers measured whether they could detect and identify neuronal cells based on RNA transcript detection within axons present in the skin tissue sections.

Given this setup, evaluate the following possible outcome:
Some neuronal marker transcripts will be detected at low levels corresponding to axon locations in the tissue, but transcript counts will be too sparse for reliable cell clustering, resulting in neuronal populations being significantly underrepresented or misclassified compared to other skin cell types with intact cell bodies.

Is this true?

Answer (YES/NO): NO